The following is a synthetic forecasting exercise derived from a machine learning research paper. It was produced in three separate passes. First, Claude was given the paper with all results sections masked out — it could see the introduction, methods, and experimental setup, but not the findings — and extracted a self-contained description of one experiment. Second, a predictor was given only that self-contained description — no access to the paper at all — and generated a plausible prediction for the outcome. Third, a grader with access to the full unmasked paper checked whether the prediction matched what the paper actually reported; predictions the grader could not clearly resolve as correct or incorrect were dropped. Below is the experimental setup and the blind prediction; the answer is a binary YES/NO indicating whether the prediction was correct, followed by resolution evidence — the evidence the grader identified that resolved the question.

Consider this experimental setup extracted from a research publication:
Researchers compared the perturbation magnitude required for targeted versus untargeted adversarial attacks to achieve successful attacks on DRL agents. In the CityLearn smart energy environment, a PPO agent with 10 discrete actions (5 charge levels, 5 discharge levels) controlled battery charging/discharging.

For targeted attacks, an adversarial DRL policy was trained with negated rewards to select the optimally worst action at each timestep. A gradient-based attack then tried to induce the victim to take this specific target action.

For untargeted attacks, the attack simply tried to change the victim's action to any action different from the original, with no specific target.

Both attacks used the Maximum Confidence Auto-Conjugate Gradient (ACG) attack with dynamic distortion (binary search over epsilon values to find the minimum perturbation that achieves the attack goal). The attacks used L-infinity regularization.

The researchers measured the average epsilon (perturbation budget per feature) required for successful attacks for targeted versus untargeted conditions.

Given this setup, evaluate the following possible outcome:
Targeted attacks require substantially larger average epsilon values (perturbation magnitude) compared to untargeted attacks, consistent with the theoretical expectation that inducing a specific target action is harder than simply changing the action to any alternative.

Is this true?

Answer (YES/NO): YES